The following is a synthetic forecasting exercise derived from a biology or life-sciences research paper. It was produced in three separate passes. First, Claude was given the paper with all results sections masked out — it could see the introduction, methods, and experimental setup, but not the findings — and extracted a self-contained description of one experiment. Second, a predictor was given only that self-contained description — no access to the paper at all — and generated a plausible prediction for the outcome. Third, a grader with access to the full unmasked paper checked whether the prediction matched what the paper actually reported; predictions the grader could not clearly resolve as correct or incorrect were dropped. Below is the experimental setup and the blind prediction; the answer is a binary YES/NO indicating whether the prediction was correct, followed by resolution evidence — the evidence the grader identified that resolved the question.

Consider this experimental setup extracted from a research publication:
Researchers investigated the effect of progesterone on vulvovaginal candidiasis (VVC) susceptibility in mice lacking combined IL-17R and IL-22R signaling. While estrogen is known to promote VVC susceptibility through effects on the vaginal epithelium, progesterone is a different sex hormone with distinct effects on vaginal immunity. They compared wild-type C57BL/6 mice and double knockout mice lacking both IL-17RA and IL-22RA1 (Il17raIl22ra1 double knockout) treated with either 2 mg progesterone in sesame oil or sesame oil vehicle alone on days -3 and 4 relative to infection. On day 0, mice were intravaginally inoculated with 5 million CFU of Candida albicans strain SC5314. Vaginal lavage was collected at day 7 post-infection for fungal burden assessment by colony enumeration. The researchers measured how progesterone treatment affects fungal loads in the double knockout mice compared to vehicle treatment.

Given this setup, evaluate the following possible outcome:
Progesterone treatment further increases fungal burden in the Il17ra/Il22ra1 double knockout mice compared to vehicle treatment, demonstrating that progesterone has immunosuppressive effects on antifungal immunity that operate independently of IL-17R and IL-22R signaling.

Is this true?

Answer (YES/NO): NO